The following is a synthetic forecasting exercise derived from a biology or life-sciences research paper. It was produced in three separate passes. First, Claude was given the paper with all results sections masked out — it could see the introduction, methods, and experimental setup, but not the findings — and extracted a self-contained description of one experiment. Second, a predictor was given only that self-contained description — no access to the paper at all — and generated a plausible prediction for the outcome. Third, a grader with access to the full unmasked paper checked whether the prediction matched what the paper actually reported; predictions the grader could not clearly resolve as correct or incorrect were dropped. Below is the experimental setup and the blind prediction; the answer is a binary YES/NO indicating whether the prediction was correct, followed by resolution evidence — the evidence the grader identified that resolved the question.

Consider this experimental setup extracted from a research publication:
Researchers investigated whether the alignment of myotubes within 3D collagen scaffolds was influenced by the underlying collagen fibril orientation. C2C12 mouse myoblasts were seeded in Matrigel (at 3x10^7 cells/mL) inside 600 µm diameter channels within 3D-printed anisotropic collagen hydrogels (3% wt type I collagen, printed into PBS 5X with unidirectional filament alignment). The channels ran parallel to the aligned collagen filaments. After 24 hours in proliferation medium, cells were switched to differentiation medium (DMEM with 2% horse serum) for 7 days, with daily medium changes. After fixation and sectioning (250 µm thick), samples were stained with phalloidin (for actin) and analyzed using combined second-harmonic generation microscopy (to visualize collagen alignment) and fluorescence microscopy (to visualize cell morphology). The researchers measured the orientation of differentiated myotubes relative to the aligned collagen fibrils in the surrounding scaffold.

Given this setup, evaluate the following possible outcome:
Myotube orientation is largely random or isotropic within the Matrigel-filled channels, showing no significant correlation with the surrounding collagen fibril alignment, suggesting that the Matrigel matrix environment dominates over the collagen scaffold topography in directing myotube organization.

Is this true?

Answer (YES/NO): NO